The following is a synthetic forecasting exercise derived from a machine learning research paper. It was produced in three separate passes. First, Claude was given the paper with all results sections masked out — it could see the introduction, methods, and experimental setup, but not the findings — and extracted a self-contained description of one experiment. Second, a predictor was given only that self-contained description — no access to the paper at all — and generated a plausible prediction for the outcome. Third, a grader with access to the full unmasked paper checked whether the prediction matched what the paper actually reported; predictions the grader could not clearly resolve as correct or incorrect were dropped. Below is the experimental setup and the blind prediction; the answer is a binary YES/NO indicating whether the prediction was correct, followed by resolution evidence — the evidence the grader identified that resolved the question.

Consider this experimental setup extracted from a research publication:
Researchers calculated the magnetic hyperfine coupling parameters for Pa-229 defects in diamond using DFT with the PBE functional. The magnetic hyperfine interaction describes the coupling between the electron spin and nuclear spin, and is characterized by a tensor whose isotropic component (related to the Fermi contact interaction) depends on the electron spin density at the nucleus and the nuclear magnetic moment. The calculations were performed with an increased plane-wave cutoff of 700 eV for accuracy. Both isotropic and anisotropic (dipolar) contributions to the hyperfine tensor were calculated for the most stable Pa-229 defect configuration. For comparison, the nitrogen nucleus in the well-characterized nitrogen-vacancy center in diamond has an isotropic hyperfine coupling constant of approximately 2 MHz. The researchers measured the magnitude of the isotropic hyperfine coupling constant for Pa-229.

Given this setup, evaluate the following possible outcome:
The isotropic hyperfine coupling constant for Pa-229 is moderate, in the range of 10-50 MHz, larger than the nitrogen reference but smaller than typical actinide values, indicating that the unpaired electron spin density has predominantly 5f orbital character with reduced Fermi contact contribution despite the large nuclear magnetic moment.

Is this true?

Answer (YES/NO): NO